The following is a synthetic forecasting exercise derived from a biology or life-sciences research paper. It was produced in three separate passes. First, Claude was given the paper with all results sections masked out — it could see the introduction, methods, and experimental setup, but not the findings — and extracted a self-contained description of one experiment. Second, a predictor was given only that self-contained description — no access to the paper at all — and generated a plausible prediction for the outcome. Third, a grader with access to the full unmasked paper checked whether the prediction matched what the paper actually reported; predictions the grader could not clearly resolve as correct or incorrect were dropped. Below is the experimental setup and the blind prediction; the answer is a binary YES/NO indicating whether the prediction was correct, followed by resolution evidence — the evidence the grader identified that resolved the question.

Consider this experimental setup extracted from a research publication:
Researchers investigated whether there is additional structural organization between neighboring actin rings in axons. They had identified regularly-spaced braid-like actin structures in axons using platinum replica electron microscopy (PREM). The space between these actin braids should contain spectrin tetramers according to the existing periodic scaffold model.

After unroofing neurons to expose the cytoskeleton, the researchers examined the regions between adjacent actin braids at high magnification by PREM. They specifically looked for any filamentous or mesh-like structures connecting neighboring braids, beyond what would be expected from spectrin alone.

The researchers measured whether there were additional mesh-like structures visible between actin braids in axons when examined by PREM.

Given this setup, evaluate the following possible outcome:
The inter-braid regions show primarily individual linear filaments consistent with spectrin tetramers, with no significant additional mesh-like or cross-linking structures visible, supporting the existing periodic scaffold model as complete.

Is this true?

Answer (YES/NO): NO